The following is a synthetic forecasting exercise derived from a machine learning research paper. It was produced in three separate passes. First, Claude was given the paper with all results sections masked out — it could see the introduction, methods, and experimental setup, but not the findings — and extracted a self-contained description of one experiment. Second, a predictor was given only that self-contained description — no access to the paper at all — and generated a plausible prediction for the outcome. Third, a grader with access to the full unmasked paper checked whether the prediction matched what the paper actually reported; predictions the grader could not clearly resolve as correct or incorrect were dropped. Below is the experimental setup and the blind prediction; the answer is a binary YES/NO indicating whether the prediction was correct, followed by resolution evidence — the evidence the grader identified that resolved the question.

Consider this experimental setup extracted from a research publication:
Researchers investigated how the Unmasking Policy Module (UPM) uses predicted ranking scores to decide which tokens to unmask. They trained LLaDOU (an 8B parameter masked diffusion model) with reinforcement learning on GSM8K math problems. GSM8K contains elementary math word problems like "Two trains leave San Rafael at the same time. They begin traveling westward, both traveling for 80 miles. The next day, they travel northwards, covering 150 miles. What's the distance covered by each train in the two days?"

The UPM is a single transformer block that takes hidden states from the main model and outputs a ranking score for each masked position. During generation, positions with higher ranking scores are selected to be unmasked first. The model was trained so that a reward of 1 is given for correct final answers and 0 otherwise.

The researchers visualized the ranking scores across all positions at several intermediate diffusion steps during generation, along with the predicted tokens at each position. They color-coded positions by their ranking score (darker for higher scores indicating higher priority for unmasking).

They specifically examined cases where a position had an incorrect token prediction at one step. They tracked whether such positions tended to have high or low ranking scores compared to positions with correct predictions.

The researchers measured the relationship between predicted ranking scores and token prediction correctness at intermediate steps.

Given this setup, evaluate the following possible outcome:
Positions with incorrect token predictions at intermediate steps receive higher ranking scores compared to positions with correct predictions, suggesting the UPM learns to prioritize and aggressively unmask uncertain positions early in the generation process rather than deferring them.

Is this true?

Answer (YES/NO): NO